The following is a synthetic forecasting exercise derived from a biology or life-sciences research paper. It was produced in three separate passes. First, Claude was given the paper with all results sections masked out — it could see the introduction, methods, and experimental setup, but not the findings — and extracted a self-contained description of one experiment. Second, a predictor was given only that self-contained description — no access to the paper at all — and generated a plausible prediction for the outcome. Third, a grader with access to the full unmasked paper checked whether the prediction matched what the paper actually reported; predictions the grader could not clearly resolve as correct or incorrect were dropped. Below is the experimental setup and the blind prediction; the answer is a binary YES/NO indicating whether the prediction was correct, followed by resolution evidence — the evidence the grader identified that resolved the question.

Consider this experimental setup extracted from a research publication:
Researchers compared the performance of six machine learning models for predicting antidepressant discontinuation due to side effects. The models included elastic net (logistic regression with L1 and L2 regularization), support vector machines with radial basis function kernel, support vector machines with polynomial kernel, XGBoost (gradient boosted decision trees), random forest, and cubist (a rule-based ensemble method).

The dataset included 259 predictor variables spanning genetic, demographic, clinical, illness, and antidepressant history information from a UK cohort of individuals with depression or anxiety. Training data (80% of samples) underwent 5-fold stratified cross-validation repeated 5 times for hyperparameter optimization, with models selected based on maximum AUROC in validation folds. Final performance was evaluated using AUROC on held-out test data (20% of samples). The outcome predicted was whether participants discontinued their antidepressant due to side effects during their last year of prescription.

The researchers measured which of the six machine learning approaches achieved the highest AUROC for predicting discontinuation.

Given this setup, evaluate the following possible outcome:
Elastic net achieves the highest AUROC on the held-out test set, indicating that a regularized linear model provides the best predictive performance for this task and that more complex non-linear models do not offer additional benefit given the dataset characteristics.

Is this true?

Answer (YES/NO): NO